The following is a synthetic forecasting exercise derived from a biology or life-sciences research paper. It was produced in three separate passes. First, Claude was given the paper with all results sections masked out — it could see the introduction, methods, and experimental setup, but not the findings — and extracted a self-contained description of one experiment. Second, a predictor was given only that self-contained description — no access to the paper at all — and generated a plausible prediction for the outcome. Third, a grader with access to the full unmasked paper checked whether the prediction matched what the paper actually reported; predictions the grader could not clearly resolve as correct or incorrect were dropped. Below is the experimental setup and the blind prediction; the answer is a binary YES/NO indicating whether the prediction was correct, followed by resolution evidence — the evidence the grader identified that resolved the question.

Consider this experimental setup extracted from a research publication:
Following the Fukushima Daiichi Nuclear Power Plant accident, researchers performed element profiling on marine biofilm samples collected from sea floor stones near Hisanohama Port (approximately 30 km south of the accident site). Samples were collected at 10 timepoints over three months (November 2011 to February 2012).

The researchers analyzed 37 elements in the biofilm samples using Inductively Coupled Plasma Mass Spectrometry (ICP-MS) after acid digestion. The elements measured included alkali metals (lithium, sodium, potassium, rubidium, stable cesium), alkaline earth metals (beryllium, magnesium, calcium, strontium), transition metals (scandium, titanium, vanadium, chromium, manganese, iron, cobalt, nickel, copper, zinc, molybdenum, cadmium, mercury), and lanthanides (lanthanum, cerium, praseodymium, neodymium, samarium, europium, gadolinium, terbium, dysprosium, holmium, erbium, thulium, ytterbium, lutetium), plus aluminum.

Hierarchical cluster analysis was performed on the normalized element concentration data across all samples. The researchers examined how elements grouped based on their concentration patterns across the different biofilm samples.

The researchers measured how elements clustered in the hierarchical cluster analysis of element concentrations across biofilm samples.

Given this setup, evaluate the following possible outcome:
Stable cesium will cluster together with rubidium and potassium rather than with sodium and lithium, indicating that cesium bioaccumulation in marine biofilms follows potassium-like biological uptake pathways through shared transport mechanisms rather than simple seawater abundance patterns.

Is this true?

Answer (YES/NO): NO